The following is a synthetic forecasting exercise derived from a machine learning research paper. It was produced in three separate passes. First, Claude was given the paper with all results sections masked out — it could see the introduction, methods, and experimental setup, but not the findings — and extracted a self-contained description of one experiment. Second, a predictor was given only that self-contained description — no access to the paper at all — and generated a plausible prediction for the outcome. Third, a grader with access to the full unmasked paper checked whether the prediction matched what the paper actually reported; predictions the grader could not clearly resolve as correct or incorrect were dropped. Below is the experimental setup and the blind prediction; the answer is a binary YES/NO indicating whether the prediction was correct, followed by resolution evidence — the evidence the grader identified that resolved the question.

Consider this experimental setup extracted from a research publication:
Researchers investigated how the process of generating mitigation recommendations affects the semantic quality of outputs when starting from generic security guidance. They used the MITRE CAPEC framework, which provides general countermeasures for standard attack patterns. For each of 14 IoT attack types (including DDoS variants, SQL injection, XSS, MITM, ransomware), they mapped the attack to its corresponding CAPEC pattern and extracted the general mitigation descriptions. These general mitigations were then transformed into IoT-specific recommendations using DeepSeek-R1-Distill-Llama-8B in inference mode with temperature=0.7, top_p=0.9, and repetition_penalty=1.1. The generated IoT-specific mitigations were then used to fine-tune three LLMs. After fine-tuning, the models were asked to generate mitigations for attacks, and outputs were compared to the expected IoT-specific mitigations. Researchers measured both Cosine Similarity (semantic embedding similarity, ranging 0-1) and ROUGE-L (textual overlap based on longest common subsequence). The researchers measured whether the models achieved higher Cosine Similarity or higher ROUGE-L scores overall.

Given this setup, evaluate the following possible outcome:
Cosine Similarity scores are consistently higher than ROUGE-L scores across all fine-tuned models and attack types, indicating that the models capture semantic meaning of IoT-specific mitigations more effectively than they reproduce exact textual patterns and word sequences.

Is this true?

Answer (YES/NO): NO